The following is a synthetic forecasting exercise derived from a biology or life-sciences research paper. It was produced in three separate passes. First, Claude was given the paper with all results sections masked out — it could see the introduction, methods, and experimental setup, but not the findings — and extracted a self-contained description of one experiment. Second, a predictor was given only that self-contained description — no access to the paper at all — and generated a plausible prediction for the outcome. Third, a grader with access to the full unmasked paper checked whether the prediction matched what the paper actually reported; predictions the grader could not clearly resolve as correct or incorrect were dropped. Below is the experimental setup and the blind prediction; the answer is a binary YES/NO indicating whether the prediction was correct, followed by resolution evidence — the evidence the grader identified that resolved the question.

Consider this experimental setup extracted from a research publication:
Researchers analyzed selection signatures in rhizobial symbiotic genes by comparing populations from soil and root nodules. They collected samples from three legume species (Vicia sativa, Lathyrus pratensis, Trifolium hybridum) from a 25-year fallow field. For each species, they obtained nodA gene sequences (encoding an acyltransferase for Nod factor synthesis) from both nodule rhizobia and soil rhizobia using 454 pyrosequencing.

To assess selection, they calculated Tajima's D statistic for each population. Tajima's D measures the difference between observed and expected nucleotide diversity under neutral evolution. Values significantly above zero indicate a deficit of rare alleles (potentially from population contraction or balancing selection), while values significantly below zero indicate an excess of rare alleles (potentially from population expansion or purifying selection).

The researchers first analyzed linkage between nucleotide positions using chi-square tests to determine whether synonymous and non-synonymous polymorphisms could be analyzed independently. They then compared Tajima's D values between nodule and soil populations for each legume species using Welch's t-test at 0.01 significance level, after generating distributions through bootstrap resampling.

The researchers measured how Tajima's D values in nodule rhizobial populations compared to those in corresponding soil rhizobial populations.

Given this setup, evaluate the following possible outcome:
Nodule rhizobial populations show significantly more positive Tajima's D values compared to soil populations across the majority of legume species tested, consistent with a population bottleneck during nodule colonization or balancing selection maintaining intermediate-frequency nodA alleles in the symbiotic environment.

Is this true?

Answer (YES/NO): YES